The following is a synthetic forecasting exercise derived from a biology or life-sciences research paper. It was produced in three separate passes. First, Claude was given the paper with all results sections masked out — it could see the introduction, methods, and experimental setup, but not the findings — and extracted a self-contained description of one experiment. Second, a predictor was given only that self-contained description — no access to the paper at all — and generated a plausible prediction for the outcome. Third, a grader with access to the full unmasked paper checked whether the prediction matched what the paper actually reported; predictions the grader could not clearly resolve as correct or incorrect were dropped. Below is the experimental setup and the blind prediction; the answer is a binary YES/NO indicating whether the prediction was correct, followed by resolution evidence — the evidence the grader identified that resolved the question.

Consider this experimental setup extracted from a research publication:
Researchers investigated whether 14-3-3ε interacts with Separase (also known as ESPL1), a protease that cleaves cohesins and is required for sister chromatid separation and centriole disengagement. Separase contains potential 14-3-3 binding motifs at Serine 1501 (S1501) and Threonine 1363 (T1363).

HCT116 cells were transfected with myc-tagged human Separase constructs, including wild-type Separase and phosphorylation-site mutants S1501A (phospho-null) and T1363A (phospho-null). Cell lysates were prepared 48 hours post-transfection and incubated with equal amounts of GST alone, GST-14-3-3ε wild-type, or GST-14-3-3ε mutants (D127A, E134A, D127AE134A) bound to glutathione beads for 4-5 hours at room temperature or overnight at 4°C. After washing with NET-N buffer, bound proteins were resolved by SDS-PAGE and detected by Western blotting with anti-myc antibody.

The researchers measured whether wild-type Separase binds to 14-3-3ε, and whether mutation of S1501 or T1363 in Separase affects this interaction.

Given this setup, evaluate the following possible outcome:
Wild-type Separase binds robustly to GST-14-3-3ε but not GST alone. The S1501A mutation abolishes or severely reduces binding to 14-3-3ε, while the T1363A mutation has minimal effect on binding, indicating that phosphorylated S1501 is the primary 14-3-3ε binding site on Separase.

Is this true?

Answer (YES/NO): YES